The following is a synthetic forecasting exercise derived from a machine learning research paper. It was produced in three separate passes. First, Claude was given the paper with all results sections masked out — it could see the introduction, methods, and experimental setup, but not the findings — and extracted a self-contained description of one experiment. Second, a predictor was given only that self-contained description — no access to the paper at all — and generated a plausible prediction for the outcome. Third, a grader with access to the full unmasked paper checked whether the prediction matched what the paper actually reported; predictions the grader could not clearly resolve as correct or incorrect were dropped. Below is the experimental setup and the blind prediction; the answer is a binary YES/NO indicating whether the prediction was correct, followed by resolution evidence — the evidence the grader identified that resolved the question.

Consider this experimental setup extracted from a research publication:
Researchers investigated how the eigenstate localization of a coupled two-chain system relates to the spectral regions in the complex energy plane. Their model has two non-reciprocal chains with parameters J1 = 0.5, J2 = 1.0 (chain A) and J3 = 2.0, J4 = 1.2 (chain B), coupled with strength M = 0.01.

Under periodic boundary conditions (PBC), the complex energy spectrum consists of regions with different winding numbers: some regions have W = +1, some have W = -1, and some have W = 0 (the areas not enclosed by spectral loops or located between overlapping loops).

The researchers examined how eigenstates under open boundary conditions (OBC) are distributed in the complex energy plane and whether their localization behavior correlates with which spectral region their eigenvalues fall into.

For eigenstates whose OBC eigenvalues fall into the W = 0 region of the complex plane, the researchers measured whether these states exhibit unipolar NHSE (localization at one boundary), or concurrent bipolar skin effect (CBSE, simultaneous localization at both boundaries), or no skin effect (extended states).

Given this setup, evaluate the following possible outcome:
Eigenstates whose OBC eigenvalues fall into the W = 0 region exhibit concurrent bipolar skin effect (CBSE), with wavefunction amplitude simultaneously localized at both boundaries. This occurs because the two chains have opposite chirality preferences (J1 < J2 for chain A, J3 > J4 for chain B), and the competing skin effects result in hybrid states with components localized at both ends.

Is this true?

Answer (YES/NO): YES